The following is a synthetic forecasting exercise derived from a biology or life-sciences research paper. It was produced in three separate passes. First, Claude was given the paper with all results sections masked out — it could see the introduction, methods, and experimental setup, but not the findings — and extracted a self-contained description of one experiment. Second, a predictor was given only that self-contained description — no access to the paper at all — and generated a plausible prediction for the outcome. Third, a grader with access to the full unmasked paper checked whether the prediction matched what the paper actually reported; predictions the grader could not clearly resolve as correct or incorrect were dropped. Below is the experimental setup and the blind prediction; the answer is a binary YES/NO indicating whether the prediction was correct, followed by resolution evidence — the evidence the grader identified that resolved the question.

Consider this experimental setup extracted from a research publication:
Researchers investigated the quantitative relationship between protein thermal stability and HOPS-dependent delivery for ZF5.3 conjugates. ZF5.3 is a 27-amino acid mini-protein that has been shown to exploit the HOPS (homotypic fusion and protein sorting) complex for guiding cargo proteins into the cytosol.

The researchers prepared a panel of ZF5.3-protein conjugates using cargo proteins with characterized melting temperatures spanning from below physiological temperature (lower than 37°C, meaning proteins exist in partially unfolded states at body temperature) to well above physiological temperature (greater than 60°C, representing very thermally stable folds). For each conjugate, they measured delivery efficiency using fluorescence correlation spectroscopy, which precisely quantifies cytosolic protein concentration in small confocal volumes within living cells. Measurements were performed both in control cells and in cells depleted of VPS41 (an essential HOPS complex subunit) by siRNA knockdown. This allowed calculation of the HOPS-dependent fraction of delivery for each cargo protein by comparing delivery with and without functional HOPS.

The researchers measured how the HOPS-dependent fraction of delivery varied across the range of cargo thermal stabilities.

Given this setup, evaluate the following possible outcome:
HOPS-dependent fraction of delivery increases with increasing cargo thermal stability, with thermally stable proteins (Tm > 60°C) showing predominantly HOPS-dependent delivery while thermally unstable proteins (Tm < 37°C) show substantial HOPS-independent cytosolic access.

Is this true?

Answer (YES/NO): NO